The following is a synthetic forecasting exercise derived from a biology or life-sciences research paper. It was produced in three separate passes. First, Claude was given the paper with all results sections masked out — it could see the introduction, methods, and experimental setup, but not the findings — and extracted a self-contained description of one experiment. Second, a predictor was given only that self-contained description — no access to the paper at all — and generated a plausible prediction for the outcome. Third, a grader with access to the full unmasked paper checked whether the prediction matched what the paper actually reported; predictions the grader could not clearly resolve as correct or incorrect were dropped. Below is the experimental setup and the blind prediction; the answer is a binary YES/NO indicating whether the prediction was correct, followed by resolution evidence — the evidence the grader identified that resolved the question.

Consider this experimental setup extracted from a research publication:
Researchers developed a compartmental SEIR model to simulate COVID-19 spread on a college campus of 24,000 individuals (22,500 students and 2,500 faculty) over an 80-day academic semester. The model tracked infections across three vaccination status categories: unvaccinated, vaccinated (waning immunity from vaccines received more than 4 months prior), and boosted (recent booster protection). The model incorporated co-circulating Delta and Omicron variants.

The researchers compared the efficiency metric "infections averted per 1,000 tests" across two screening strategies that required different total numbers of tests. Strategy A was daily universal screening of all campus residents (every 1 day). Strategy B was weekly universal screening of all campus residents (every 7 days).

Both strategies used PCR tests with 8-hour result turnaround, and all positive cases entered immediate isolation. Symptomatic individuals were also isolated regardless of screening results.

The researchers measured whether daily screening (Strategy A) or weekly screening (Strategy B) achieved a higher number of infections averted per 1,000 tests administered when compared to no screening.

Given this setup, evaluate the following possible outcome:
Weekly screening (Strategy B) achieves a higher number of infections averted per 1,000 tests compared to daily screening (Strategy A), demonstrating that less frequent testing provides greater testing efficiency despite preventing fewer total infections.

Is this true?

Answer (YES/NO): NO